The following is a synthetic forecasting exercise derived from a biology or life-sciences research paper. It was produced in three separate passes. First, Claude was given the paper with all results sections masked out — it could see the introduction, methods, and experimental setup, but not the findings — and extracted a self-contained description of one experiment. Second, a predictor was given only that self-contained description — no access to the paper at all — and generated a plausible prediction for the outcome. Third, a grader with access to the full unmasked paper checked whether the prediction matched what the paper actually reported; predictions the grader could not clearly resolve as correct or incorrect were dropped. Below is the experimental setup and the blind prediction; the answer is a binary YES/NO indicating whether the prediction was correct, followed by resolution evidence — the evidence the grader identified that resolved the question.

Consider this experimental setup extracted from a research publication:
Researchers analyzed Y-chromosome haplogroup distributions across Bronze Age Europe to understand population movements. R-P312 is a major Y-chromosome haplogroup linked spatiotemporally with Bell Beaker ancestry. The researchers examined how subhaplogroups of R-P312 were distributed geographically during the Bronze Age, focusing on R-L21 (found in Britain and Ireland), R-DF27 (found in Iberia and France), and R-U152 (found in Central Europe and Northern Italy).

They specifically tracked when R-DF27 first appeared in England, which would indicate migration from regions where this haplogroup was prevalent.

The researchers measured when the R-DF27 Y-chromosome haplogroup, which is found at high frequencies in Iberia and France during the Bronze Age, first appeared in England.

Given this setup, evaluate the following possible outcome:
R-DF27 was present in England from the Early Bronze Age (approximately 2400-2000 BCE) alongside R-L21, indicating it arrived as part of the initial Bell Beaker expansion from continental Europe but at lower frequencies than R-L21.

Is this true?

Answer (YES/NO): NO